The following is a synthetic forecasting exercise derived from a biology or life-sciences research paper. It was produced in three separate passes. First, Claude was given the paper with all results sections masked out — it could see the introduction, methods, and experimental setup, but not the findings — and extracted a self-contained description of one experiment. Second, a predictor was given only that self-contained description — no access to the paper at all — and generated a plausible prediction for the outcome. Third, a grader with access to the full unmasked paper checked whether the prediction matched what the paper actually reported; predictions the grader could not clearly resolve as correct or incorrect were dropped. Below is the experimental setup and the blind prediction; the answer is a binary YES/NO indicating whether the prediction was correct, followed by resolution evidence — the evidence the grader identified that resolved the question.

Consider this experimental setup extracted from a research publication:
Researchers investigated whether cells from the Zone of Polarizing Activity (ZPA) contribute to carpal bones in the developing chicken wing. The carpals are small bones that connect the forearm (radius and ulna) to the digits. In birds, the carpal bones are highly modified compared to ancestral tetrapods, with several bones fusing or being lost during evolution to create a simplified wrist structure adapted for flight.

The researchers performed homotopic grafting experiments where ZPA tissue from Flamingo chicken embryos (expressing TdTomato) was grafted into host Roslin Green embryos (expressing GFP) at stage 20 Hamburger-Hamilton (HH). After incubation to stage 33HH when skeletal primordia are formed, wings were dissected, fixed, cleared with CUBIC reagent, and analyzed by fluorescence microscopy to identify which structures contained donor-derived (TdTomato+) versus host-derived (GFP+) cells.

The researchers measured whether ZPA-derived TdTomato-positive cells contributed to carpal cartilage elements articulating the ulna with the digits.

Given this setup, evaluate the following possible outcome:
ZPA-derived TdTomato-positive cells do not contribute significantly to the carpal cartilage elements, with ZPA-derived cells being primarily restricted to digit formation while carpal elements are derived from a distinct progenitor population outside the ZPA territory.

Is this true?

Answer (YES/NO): NO